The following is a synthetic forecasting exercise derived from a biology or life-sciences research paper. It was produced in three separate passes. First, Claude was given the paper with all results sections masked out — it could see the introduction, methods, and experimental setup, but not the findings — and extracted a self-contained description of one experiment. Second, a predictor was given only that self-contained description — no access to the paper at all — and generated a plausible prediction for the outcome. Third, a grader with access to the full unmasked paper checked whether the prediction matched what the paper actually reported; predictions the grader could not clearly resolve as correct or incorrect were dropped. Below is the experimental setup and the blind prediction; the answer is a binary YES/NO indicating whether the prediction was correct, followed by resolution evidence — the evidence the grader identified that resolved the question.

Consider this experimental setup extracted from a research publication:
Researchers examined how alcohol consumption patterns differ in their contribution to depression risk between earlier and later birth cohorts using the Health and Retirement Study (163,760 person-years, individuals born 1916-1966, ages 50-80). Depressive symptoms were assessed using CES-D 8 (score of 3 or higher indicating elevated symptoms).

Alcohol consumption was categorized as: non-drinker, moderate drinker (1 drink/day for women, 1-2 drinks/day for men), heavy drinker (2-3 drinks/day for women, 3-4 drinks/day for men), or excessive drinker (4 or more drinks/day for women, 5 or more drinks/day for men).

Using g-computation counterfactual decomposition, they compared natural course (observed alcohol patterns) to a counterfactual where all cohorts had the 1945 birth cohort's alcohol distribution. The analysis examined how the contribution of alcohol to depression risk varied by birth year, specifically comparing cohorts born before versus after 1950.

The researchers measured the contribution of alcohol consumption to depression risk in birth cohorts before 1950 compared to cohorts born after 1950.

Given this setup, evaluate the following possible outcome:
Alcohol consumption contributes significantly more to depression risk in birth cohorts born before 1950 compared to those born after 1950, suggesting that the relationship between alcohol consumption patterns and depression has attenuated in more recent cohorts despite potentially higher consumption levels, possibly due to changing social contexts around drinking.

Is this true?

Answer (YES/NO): YES